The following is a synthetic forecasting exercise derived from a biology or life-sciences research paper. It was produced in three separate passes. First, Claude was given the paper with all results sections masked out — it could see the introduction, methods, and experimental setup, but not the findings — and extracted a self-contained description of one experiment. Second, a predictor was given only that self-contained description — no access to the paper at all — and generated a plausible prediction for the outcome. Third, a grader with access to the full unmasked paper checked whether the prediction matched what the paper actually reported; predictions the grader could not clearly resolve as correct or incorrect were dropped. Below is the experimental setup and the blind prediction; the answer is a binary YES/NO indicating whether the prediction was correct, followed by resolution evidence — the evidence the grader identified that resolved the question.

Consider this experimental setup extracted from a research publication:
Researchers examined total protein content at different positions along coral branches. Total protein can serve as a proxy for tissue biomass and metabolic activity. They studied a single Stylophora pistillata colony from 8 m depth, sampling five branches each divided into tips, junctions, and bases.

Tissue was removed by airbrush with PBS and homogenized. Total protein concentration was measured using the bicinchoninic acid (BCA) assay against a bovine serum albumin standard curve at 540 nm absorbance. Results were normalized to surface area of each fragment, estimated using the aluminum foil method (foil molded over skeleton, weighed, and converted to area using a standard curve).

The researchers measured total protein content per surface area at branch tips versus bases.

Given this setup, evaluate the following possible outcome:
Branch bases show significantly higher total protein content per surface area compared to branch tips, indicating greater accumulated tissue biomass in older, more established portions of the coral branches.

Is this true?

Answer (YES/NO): NO